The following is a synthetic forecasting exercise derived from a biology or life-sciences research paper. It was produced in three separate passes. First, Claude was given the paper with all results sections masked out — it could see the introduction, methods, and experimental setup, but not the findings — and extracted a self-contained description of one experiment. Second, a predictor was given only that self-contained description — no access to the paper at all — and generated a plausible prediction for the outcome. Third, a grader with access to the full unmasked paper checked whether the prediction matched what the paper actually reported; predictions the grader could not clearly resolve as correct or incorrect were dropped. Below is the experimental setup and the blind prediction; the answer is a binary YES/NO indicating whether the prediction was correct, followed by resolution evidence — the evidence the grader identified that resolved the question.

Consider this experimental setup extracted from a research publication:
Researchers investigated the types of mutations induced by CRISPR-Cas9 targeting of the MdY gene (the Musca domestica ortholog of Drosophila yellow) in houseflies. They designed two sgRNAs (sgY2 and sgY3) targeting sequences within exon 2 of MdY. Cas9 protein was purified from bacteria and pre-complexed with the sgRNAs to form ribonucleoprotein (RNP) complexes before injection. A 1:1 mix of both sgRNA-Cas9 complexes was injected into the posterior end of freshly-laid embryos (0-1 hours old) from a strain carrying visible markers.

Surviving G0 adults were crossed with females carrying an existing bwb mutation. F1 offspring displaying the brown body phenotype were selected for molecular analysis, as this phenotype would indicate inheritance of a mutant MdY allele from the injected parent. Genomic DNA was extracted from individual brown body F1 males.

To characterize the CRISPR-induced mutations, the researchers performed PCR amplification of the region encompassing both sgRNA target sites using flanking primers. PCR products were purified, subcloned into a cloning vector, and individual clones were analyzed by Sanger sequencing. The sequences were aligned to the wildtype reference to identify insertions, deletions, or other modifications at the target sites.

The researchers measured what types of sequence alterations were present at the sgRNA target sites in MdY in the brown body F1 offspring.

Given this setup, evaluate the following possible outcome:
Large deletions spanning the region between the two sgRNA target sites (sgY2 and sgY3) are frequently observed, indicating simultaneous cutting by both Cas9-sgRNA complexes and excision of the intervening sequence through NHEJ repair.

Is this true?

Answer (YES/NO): NO